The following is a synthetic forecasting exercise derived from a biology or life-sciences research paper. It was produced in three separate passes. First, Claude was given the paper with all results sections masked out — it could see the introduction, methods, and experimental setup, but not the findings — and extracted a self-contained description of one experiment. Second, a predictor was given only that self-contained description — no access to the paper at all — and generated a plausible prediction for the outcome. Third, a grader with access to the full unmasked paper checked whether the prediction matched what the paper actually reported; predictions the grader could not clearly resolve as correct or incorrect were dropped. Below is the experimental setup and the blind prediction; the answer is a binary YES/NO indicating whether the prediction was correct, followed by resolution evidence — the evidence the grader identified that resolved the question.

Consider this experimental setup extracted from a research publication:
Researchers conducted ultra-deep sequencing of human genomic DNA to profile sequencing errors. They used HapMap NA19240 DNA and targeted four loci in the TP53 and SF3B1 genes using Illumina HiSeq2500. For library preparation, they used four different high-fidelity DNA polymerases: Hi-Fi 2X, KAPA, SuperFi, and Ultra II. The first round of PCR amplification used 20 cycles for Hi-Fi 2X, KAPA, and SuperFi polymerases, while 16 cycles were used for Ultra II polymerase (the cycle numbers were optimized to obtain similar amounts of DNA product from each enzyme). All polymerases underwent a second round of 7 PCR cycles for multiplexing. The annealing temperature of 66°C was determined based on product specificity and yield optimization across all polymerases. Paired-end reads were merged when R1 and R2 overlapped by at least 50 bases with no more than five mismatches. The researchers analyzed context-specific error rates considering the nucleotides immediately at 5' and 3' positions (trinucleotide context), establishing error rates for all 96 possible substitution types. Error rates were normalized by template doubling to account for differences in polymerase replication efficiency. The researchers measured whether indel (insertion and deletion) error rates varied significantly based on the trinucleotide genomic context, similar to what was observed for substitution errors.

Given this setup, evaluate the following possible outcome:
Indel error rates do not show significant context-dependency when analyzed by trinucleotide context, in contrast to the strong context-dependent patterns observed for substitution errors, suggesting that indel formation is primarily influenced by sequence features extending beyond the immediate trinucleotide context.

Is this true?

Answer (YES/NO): YES